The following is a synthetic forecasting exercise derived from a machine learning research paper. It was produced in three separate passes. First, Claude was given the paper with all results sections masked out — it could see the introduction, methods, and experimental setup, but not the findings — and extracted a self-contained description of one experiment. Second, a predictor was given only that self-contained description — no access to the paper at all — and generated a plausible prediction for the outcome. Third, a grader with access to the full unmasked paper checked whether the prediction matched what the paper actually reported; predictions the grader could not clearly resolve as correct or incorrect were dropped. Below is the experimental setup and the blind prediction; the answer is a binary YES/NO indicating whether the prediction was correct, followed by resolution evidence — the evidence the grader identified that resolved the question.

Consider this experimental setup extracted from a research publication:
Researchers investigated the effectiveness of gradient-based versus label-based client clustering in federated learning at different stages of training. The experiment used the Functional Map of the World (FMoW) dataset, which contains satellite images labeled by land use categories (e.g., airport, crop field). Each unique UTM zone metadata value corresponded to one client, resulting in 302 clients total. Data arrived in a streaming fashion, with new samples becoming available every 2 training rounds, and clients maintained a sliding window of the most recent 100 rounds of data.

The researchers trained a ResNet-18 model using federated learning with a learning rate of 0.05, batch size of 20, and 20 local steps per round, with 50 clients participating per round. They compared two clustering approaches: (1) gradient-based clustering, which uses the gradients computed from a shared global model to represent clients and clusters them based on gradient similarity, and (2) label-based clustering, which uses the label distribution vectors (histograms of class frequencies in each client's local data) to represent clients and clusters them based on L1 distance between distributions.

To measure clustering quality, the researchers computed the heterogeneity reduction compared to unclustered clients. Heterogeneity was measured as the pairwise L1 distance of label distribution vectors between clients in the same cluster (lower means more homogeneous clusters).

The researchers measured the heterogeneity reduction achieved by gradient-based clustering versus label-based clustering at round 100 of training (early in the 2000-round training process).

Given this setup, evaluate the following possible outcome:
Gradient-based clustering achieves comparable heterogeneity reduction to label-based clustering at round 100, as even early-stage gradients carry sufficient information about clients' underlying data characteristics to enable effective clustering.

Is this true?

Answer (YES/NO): NO